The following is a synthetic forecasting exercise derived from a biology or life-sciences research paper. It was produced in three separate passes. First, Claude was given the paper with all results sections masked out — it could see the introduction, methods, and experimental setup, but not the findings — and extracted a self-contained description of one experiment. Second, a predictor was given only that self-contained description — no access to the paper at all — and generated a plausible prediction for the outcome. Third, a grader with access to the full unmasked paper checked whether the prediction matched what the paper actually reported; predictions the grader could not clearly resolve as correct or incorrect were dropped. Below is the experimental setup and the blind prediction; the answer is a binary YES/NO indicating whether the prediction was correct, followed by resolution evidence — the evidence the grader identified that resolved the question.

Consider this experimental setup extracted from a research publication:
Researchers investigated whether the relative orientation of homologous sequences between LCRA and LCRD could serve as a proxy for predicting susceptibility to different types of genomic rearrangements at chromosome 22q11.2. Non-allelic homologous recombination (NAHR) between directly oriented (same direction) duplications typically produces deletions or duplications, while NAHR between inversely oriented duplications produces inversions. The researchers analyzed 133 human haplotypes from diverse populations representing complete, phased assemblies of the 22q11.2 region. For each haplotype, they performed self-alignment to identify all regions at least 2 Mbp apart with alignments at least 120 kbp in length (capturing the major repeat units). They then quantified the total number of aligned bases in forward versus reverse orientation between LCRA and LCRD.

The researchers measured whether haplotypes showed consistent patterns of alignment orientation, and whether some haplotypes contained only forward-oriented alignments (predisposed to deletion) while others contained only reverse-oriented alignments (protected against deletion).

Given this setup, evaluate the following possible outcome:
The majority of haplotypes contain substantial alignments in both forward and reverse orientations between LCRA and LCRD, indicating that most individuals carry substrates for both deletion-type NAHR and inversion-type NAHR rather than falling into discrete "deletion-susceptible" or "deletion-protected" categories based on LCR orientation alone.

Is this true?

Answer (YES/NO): NO